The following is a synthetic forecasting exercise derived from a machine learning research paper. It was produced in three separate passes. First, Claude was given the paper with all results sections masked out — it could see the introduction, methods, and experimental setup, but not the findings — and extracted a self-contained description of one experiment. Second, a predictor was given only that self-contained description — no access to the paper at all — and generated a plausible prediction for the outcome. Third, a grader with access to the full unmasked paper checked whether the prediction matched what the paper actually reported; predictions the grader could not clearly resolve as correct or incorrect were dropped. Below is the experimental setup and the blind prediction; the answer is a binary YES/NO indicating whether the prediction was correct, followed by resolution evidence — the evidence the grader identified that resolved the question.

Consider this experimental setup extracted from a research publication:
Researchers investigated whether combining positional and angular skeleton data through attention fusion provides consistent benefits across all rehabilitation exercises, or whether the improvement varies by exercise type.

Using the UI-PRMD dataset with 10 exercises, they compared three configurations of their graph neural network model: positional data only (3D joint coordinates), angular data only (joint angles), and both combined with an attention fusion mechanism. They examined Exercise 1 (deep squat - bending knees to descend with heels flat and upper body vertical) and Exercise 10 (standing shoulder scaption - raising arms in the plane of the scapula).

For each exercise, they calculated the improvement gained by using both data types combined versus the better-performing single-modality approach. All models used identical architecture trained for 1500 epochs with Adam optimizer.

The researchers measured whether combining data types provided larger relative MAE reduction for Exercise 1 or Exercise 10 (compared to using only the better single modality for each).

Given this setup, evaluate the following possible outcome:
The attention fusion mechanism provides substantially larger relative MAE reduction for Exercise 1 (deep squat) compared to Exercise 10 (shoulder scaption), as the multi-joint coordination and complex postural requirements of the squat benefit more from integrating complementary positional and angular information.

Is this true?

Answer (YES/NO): NO